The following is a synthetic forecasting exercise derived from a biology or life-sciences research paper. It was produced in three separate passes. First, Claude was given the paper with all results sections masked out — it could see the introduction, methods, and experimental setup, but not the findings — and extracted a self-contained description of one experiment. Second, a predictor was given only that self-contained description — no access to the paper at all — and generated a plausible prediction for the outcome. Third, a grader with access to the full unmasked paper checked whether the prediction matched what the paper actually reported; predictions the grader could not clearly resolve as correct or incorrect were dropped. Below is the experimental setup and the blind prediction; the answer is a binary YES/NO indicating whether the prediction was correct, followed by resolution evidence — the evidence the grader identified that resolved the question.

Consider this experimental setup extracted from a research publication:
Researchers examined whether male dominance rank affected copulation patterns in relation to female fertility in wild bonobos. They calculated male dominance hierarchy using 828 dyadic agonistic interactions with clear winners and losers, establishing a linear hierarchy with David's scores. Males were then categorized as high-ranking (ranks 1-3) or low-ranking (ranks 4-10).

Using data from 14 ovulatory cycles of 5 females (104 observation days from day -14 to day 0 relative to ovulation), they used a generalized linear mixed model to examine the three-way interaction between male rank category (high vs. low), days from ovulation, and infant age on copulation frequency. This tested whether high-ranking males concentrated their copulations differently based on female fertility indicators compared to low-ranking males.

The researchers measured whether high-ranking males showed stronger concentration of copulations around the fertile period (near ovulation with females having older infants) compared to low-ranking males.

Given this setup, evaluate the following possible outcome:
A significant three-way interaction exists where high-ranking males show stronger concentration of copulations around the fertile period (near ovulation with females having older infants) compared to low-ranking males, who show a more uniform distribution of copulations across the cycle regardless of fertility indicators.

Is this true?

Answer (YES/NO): NO